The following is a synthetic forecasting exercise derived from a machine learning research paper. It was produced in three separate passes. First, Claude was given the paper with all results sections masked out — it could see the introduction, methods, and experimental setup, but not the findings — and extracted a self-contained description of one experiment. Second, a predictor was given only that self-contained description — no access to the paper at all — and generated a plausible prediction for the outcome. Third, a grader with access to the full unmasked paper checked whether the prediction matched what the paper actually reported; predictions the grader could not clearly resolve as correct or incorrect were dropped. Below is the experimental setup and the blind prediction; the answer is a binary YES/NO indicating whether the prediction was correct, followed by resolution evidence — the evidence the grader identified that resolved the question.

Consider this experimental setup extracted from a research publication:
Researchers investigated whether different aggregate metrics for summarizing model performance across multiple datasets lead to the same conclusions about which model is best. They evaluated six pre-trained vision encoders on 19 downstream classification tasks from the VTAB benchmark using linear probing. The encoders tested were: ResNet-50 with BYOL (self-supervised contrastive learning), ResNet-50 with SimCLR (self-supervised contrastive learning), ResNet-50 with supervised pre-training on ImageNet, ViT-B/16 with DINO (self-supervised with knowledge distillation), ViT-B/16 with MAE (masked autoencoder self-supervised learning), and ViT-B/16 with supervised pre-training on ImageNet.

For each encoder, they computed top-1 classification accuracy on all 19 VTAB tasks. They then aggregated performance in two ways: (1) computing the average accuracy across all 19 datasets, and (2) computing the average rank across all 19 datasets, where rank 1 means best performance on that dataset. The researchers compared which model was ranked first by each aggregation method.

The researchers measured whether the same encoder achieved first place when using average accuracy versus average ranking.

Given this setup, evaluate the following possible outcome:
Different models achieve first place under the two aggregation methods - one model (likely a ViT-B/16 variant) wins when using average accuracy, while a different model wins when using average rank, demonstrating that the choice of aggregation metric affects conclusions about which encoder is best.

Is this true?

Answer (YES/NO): NO